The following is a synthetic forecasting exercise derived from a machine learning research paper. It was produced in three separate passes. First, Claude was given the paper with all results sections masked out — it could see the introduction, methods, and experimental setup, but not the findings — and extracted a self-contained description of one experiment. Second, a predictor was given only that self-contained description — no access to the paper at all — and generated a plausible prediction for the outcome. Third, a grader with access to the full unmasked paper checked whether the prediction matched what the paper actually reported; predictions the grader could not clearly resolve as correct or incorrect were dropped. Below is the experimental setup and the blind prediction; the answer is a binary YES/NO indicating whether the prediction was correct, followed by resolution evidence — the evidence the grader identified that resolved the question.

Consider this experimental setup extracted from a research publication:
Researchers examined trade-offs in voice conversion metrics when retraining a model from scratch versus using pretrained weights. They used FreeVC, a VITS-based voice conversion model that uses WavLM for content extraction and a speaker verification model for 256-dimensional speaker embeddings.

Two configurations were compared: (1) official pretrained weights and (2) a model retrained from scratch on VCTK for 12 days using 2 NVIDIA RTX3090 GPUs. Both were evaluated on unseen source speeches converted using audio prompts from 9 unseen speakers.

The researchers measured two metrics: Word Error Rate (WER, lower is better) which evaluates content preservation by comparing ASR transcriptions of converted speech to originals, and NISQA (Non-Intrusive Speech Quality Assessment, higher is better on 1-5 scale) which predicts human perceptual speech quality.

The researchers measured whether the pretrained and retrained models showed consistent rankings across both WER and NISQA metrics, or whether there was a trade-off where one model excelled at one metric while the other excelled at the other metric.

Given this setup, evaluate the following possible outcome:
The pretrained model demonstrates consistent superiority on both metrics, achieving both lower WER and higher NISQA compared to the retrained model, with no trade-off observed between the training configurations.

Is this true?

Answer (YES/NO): NO